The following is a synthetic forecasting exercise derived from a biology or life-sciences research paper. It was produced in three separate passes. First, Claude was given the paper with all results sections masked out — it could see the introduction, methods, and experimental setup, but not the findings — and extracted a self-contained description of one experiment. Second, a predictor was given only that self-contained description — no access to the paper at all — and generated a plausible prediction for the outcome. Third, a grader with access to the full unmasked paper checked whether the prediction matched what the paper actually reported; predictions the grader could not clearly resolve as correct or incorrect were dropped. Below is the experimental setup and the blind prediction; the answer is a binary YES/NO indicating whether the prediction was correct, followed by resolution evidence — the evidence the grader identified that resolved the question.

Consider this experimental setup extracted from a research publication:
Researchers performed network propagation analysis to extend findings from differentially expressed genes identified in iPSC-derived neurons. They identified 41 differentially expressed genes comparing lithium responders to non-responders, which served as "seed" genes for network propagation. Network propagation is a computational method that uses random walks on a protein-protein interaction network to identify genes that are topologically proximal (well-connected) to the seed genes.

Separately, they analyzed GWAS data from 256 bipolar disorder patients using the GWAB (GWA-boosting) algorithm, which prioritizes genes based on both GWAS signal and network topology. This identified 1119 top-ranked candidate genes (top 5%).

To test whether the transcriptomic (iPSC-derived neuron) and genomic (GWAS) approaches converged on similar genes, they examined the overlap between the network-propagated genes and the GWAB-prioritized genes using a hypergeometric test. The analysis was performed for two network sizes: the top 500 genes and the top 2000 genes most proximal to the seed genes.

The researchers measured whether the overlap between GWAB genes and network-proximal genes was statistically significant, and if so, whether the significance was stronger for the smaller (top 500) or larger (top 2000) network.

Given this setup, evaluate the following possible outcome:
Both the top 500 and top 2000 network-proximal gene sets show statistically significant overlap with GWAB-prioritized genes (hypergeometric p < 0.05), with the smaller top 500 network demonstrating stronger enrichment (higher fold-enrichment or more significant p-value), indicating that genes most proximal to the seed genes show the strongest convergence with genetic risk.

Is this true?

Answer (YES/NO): NO